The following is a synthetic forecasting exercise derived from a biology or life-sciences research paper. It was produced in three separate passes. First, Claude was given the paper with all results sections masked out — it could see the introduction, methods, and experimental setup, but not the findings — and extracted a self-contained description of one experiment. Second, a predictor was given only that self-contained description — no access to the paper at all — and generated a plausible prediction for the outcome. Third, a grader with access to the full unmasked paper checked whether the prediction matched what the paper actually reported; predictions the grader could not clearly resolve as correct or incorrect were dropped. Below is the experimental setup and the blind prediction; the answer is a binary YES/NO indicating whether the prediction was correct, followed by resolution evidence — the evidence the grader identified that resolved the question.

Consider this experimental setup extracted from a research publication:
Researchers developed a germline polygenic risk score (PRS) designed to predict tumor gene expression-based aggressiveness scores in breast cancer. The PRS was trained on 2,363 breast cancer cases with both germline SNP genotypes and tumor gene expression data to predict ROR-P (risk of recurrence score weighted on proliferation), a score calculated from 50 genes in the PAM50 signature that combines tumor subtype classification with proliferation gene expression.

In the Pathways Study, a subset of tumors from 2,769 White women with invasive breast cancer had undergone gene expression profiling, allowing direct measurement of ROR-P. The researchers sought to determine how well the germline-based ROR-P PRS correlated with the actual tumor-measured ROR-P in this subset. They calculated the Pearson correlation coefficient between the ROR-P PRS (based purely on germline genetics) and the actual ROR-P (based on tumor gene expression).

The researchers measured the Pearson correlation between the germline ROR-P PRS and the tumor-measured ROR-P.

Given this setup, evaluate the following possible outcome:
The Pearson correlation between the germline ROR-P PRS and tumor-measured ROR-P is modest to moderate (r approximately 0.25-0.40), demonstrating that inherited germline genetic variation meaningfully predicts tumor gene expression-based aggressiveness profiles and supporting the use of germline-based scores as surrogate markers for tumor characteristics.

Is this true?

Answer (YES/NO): NO